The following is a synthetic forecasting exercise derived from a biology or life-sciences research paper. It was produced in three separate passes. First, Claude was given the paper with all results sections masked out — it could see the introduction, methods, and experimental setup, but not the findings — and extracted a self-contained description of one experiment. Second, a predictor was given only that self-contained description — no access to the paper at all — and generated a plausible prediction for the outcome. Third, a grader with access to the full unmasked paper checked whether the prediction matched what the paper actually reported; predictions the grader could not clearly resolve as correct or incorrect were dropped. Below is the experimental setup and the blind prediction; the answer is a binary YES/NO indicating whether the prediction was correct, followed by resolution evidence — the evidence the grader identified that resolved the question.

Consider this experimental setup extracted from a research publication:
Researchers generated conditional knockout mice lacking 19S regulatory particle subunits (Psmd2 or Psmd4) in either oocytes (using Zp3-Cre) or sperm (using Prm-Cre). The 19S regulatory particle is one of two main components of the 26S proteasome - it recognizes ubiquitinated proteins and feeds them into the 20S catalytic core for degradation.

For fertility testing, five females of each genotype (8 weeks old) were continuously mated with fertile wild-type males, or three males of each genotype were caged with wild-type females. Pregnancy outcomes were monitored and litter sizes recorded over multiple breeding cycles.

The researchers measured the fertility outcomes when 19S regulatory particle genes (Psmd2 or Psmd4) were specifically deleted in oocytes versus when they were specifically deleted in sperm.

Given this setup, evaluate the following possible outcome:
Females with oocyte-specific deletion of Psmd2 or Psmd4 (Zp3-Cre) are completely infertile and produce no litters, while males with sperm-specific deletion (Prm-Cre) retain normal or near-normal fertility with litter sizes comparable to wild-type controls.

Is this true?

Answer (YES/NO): YES